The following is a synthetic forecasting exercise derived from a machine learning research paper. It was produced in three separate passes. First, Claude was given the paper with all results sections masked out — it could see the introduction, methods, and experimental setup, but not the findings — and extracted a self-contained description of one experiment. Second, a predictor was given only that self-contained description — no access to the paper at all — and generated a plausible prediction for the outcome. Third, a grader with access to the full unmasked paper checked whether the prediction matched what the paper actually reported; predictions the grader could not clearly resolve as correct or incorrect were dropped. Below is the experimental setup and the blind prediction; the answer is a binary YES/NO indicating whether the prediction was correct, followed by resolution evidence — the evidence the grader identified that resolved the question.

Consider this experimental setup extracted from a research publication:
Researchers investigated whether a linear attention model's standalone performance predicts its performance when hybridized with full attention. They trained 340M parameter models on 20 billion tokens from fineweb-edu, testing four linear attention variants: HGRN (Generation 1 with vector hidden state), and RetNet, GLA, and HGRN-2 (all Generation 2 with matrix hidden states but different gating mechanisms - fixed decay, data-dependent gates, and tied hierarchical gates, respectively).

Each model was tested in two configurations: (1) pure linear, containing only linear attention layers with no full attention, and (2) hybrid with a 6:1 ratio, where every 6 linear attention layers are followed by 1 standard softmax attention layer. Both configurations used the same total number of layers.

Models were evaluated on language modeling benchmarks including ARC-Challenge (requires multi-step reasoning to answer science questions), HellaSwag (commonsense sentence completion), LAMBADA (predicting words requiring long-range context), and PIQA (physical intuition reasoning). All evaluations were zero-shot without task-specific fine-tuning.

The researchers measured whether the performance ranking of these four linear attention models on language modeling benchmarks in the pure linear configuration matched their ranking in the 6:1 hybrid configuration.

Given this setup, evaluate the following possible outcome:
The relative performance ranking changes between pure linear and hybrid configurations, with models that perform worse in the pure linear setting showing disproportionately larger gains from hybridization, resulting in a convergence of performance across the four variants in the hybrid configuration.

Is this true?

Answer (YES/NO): NO